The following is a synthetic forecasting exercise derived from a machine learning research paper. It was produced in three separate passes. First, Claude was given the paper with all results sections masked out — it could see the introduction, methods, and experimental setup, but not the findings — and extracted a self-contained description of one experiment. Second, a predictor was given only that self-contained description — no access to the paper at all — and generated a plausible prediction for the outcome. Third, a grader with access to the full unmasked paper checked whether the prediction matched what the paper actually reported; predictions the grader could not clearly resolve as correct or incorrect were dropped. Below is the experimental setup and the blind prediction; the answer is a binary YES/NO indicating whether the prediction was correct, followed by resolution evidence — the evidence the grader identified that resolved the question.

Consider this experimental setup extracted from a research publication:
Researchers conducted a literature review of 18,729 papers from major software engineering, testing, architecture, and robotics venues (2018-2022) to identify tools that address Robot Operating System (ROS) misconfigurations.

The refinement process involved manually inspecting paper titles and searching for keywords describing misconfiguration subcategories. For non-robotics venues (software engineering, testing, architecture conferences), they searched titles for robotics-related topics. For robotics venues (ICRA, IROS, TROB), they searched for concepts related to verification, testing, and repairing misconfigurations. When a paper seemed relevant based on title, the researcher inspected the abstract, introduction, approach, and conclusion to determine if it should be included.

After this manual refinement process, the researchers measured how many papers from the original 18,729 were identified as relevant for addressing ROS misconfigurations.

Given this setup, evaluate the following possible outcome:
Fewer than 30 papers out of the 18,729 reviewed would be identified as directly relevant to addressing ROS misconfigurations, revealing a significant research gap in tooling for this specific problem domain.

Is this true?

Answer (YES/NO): YES